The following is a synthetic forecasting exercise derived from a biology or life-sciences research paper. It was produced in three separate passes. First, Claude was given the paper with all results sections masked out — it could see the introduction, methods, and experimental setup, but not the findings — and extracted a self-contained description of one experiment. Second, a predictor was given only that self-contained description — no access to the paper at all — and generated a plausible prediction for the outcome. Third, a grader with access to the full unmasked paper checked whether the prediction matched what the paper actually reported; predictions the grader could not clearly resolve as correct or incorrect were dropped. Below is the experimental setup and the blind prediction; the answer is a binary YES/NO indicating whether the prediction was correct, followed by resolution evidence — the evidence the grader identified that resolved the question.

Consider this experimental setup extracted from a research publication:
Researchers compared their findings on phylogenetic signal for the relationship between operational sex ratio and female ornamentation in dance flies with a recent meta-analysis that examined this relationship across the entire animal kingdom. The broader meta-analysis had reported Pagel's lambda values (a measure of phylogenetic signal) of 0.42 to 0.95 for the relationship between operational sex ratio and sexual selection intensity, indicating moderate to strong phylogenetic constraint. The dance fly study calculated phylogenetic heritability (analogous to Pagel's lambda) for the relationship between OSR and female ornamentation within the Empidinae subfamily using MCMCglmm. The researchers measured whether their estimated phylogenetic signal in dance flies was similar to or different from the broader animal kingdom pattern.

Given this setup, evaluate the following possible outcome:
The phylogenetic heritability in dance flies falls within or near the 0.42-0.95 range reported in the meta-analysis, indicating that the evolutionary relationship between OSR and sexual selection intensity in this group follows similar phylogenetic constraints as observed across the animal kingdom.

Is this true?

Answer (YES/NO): NO